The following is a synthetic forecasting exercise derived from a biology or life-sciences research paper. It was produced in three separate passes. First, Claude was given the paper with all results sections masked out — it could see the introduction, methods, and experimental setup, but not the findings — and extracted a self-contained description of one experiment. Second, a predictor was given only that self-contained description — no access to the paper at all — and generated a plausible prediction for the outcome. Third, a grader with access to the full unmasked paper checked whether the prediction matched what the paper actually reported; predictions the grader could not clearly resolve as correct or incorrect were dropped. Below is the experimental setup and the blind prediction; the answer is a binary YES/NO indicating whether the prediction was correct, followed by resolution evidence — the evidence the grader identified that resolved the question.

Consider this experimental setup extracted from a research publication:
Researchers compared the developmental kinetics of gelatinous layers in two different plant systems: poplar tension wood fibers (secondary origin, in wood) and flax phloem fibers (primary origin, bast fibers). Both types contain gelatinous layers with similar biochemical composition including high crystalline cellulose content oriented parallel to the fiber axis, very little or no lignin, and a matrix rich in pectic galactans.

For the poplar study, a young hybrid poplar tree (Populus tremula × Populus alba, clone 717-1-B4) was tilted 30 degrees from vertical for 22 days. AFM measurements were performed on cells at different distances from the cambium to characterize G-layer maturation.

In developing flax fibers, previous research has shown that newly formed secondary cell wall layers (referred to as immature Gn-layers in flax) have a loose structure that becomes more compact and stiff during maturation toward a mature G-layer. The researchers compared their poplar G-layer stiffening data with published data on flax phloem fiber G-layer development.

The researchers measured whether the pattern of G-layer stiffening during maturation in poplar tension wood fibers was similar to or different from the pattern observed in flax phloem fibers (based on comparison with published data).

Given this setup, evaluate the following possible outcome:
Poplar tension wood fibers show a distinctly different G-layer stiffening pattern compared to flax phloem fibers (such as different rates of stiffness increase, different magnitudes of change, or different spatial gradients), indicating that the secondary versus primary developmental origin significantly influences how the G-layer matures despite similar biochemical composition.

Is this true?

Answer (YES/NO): YES